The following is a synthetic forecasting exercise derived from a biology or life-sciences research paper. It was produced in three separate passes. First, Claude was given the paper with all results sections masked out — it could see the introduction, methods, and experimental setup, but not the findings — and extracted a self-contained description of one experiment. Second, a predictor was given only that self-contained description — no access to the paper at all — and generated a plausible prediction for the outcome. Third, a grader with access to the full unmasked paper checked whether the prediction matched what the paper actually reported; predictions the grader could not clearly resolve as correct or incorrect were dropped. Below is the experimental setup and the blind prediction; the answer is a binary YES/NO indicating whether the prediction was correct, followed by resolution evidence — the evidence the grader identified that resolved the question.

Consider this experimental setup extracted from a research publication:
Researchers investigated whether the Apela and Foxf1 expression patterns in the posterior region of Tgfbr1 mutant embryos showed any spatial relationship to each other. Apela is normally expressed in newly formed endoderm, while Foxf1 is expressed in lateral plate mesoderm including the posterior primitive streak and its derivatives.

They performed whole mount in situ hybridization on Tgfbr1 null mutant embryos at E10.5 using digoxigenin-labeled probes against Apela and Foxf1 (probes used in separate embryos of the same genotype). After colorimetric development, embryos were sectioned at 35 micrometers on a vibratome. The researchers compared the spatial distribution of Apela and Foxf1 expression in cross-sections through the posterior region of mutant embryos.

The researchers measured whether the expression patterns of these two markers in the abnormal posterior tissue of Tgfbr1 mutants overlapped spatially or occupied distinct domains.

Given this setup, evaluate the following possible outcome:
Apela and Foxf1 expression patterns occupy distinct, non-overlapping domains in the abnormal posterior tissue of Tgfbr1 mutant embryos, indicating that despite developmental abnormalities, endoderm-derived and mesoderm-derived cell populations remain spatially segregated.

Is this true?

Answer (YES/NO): NO